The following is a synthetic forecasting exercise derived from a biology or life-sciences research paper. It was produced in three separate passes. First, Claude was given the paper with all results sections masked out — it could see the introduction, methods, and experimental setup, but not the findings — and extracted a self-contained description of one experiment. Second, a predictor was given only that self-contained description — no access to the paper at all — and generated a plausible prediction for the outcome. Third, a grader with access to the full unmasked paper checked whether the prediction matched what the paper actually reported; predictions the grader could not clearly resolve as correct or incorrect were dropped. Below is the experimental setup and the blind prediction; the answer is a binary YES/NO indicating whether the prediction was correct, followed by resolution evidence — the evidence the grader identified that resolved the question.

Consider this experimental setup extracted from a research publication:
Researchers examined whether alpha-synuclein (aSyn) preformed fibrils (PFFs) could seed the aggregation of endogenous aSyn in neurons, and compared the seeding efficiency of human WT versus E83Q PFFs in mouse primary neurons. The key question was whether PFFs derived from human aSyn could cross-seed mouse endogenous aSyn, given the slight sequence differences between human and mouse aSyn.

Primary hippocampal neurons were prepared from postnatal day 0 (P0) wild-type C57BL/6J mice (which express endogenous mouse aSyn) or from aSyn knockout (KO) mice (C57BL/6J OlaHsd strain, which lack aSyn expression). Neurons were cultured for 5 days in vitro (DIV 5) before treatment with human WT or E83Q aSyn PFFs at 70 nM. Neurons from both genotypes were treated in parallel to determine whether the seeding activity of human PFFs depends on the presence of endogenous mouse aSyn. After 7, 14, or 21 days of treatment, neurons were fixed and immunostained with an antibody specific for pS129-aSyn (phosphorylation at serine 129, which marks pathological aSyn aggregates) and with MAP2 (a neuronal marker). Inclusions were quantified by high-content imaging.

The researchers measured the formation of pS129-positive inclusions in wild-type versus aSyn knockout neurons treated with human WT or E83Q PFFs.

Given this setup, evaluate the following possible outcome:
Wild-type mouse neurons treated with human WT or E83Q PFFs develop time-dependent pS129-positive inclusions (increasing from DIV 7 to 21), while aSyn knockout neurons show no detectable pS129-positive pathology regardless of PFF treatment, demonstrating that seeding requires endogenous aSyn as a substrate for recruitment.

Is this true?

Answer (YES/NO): NO